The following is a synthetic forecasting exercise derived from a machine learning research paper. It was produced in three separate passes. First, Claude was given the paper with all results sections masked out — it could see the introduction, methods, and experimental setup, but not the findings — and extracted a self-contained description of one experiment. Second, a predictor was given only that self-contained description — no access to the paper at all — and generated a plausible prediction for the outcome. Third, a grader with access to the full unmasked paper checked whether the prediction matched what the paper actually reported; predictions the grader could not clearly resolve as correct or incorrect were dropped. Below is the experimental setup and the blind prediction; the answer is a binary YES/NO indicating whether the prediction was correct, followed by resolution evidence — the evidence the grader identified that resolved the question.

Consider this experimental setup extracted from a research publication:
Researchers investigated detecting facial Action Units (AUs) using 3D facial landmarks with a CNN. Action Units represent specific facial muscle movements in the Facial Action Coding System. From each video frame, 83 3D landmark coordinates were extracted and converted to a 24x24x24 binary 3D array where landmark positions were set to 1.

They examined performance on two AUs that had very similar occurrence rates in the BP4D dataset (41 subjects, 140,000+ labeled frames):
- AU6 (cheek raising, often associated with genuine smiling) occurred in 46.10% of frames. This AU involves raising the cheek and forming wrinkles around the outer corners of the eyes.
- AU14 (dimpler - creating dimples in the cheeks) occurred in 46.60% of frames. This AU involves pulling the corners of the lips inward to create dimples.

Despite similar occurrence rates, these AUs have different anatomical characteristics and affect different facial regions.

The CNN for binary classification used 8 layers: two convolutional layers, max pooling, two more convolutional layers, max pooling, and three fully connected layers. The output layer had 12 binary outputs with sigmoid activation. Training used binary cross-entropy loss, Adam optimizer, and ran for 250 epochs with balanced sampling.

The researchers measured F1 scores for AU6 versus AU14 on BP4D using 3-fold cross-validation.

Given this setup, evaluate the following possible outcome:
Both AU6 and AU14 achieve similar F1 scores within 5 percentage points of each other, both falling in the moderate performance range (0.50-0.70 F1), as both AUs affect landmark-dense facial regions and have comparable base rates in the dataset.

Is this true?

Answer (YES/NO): NO